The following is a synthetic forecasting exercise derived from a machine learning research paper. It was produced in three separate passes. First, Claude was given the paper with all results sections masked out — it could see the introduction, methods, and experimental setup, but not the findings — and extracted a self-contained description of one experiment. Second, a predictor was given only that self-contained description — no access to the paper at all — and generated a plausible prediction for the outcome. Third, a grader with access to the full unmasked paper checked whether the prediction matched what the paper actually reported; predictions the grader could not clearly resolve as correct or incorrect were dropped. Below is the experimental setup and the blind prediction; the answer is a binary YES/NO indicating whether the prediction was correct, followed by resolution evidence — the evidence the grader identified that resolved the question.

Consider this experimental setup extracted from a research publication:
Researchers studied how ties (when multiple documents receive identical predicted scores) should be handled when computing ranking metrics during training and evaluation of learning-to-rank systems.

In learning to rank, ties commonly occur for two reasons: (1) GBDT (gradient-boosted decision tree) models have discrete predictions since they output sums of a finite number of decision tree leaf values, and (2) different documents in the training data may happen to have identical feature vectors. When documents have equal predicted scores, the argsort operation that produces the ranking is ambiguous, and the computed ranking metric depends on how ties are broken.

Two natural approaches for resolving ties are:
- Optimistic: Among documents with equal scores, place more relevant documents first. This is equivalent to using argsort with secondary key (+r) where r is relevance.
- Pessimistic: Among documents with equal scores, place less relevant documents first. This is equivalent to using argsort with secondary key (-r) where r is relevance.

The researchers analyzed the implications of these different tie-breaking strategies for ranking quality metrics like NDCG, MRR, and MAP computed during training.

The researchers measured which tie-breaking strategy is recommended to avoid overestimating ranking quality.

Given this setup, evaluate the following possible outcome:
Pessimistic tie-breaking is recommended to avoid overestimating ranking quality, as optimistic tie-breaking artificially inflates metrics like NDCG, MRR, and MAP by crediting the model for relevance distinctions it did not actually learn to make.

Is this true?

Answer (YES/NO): YES